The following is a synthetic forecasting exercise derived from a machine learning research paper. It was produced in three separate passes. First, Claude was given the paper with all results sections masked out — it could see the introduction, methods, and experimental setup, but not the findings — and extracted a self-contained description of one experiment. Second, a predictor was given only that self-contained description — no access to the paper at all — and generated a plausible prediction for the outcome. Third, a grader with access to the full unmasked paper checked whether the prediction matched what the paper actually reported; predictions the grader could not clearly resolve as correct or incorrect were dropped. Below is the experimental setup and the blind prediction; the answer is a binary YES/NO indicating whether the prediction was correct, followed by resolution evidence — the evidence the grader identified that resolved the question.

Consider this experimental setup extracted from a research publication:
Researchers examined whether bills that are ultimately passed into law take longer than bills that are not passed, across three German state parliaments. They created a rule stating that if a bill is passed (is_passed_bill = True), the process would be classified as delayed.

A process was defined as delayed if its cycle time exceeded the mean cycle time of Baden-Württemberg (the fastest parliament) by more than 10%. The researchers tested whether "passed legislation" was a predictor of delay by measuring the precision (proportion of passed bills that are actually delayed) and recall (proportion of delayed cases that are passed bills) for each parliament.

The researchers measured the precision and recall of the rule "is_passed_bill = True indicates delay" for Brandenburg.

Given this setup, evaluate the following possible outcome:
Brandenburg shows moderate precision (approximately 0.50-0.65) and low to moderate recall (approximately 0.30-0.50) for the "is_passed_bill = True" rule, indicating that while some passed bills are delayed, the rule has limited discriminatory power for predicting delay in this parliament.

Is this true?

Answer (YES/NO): NO